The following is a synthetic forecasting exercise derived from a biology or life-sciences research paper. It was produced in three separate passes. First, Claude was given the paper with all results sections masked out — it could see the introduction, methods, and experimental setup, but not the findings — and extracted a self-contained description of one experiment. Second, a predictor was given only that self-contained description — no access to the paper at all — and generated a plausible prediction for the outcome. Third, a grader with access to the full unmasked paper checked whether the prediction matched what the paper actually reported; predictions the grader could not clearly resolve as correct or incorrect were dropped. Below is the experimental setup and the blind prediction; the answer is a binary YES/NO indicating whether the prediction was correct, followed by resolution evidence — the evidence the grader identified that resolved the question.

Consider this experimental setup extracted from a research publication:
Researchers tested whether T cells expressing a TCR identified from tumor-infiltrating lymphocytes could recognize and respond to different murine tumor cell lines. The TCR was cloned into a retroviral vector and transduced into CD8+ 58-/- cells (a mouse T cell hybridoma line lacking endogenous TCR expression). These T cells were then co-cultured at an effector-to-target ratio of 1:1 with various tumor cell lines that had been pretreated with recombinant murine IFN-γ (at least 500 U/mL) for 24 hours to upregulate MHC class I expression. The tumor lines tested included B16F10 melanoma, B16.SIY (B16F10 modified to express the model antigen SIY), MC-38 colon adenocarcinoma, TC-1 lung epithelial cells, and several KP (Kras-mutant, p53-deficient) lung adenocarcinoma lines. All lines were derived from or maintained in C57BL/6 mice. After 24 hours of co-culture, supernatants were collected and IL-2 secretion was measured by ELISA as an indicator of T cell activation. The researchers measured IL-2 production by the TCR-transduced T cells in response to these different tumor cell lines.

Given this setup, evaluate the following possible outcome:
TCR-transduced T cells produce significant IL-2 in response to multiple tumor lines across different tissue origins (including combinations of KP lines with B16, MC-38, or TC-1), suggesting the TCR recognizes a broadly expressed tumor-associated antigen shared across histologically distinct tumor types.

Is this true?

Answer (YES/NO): NO